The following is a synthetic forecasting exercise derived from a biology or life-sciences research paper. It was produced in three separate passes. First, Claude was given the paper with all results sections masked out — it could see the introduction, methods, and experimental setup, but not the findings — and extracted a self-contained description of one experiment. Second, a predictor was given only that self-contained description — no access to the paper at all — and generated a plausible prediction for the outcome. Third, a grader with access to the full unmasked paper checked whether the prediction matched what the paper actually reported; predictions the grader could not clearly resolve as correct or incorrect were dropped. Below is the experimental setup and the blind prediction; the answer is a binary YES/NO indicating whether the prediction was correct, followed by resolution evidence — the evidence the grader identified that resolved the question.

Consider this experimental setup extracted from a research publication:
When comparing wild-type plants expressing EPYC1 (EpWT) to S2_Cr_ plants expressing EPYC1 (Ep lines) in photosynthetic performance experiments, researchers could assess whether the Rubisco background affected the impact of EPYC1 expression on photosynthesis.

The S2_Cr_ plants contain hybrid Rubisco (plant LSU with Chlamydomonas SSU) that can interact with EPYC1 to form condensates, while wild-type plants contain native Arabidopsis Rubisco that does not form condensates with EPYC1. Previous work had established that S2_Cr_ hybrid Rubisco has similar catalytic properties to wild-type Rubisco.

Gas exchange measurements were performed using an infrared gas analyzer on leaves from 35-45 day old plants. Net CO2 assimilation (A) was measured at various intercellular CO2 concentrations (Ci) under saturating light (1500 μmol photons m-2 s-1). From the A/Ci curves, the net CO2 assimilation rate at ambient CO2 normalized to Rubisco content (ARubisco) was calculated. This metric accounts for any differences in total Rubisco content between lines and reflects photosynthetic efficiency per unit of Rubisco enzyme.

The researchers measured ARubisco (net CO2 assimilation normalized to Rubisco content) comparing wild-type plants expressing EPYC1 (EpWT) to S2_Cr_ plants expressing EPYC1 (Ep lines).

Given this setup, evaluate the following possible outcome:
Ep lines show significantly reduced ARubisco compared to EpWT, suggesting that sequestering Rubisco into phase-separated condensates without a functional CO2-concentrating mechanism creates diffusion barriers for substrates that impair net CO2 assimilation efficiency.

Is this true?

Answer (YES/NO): NO